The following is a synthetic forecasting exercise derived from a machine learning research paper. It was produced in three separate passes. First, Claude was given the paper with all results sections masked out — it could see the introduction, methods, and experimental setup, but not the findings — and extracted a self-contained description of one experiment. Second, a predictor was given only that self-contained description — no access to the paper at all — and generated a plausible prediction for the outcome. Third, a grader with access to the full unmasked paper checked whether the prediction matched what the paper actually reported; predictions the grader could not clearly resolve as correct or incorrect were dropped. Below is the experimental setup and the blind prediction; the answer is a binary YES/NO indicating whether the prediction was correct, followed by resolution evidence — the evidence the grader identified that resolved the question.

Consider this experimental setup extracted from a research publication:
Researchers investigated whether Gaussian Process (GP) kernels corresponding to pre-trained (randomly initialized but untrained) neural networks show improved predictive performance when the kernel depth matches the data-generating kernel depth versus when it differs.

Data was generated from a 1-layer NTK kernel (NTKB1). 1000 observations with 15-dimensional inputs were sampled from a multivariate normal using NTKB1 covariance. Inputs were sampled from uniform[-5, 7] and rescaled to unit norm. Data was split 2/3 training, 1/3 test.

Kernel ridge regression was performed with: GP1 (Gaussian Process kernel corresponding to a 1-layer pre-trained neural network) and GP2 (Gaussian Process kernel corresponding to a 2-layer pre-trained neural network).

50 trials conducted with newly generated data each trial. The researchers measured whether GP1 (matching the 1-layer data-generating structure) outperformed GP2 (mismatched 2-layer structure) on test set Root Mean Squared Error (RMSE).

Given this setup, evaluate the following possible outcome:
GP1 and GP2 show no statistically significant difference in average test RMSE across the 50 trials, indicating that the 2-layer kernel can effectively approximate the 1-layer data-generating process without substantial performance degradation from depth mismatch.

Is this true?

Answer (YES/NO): YES